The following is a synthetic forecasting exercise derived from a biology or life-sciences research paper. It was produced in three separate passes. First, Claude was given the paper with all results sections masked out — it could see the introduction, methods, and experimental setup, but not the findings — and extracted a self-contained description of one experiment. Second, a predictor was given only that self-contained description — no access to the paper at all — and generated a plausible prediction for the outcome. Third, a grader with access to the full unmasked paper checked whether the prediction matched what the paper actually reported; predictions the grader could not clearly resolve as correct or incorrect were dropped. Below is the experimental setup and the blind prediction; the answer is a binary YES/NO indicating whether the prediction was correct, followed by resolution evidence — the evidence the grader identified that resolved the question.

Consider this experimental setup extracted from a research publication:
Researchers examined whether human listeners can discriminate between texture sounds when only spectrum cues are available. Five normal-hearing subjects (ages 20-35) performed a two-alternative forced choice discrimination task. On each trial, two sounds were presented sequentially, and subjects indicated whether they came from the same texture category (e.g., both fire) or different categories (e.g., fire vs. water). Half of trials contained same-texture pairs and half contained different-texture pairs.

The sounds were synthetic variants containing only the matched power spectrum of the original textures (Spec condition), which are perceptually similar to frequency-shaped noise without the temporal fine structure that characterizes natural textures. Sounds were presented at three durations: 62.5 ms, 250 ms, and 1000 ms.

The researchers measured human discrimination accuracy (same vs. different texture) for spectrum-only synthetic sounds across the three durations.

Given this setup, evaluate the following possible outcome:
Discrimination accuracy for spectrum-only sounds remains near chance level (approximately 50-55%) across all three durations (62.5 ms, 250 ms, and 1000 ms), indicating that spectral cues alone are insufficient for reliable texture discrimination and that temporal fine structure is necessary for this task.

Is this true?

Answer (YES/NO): NO